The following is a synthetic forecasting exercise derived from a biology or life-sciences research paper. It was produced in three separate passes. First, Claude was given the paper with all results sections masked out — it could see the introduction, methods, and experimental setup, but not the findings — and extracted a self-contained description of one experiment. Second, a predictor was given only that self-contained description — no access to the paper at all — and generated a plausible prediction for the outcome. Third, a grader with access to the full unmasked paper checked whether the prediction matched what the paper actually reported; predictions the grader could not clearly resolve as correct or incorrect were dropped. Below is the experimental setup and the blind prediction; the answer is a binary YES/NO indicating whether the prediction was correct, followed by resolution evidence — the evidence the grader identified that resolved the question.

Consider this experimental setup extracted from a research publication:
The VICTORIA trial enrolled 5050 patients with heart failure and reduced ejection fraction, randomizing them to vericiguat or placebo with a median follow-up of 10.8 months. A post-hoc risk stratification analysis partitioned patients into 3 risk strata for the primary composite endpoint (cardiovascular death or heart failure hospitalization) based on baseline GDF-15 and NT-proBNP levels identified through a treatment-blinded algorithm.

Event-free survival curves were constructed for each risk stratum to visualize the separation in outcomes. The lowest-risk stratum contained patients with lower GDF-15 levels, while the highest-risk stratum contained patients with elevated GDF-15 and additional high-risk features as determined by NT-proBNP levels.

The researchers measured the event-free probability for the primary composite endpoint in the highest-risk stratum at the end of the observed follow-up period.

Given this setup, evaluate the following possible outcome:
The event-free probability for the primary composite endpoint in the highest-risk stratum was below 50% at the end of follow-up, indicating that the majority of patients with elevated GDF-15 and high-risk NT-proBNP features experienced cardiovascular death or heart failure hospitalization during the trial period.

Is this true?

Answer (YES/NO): YES